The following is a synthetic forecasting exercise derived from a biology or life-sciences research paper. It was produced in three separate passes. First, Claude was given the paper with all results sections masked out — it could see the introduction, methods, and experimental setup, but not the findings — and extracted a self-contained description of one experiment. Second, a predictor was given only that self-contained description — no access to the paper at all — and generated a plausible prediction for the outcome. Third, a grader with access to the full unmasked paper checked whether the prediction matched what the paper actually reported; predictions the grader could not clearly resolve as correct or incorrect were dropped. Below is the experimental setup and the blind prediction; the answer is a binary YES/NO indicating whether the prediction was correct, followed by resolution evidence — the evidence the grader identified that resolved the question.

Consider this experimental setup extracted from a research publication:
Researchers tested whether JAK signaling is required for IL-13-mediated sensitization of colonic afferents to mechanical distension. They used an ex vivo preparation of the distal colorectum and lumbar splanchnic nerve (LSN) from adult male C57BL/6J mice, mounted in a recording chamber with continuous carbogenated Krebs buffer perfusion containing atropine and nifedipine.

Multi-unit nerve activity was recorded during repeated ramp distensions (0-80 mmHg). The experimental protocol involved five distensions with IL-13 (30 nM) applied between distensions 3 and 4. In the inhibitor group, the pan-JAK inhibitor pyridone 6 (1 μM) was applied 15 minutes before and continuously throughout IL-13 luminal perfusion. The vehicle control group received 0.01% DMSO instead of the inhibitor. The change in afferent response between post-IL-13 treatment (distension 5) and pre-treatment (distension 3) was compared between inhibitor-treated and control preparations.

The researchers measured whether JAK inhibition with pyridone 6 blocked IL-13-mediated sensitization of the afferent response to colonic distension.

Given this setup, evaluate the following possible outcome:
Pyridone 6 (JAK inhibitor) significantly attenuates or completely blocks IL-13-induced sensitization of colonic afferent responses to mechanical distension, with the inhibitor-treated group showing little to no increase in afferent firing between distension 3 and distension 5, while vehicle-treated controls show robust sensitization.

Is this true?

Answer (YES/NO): YES